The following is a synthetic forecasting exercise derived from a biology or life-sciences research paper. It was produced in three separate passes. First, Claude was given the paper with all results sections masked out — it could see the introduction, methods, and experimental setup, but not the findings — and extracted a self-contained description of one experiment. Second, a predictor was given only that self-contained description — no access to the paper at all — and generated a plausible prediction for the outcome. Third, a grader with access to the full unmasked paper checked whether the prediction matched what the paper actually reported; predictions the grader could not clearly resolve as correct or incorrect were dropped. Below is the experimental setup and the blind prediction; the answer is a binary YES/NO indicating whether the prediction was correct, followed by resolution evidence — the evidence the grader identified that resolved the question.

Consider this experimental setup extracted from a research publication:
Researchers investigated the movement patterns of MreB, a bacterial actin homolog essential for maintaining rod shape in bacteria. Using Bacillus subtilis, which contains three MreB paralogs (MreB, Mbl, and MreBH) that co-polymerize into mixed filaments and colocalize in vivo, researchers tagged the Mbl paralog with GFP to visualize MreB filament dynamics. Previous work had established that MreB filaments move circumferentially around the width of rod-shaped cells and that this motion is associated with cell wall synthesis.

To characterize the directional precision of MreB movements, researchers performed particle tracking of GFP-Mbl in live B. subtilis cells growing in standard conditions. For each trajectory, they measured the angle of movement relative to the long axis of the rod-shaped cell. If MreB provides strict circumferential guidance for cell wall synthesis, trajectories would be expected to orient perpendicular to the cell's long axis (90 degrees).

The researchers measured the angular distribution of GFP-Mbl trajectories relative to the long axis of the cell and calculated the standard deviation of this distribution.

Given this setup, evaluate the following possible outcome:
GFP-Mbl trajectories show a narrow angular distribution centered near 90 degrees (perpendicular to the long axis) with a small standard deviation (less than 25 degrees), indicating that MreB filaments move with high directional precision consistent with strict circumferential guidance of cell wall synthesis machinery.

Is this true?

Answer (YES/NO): NO